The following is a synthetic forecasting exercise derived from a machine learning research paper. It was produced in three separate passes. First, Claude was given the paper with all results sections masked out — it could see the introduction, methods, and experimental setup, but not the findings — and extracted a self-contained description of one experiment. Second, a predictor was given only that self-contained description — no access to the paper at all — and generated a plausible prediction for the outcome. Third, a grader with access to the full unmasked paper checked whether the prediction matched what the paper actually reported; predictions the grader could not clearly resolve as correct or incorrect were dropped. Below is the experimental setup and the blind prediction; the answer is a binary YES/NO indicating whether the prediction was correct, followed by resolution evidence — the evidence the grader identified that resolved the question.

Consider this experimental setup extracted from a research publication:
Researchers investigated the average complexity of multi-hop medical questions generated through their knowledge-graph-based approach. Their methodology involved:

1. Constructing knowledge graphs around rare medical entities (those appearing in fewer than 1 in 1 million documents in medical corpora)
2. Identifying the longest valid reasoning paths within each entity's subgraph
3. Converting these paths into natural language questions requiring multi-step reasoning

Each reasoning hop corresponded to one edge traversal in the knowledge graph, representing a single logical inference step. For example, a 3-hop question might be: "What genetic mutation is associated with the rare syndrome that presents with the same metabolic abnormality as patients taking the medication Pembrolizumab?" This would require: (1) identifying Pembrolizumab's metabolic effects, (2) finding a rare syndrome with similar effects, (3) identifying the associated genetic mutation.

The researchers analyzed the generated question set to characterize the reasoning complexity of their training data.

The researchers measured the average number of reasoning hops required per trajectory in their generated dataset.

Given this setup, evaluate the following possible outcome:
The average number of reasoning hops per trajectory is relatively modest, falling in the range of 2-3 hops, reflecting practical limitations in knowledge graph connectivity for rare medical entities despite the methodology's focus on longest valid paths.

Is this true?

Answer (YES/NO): NO